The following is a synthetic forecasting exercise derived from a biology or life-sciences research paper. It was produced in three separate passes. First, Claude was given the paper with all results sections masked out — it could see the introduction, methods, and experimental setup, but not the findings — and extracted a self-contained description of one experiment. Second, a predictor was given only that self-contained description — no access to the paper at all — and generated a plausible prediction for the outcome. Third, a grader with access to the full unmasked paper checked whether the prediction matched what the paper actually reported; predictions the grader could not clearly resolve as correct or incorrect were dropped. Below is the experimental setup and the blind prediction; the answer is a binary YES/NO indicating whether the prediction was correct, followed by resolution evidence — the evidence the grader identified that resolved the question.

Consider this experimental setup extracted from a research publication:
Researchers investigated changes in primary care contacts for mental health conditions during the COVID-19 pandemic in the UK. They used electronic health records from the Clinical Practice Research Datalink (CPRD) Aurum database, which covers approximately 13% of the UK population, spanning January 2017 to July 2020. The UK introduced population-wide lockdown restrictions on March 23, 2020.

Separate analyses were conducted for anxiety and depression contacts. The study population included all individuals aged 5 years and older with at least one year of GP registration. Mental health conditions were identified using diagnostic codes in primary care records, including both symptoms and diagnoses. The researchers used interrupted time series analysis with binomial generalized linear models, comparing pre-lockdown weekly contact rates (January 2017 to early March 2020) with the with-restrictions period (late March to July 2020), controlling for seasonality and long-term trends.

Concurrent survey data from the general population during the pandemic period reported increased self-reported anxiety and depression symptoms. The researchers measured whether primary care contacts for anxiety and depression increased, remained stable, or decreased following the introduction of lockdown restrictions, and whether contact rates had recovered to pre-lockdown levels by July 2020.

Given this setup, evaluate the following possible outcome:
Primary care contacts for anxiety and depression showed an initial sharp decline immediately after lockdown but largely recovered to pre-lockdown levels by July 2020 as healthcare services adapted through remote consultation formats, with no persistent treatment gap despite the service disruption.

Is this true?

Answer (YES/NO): NO